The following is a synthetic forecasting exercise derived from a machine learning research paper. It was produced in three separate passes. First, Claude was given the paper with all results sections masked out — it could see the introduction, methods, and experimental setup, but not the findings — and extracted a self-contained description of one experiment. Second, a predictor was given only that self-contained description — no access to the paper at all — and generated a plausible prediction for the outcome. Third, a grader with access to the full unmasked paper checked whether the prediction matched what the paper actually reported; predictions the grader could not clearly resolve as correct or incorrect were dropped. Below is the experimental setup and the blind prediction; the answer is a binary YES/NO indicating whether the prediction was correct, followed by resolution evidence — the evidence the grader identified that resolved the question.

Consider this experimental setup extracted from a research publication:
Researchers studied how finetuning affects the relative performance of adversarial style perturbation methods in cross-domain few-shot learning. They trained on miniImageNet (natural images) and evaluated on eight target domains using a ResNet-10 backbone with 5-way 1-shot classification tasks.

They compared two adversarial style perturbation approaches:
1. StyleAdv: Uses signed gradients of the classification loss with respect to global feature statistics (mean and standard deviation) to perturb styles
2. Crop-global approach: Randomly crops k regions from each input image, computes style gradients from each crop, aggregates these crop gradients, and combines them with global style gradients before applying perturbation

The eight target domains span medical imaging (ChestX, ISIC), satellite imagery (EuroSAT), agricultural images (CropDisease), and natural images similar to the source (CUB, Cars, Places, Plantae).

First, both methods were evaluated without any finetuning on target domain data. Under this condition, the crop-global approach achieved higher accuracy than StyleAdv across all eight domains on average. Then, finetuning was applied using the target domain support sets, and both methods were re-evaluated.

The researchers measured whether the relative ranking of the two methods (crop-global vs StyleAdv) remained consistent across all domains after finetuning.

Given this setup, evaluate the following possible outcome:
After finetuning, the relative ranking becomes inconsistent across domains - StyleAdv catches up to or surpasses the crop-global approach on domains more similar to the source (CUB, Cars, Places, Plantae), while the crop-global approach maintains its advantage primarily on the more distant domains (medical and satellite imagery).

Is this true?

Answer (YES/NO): NO